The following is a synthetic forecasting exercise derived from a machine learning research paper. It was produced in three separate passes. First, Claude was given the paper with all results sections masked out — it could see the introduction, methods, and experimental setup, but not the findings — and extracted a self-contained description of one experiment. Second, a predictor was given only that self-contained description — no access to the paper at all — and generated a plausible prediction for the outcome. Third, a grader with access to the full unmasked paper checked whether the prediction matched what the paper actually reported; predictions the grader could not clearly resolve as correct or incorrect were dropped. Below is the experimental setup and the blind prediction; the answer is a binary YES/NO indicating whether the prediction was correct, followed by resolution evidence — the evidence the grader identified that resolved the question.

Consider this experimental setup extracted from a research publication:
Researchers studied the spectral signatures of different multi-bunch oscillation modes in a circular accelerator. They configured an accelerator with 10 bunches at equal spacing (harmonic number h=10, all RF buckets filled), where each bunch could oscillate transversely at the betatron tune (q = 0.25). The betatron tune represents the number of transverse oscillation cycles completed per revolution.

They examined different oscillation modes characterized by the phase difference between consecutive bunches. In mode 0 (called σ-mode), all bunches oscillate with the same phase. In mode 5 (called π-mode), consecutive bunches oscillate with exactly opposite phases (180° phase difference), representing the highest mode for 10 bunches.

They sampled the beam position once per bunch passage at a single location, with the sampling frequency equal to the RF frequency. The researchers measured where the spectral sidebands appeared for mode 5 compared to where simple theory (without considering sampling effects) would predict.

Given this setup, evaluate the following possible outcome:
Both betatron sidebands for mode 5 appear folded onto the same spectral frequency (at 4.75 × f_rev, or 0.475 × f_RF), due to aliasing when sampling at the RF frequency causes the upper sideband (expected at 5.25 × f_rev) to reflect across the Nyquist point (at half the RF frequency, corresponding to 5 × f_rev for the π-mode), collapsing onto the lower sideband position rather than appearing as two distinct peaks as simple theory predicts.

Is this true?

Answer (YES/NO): YES